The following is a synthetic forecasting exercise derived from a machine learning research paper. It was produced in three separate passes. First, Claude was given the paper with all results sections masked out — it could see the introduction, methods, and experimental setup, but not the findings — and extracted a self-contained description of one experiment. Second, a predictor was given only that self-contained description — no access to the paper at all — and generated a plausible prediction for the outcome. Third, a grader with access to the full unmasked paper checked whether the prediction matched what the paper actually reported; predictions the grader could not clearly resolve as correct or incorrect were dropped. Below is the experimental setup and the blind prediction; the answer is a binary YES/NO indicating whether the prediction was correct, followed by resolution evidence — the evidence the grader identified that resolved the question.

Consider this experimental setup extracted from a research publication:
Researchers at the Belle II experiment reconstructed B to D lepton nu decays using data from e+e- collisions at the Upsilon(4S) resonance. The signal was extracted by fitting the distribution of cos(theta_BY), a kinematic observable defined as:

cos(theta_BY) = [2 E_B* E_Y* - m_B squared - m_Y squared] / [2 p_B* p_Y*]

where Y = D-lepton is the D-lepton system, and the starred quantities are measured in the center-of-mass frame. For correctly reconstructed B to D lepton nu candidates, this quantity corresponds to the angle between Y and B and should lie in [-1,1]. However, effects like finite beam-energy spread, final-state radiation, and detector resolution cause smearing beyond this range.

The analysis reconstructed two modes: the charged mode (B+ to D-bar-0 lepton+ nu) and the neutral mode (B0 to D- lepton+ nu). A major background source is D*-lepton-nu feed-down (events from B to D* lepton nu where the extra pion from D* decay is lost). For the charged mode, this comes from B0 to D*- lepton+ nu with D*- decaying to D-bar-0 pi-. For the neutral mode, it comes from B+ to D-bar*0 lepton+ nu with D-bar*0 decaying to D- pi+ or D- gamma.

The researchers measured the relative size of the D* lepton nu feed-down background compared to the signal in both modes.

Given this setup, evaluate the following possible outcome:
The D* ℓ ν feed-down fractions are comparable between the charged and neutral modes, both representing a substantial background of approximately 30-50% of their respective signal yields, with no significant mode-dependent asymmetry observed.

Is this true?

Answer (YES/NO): NO